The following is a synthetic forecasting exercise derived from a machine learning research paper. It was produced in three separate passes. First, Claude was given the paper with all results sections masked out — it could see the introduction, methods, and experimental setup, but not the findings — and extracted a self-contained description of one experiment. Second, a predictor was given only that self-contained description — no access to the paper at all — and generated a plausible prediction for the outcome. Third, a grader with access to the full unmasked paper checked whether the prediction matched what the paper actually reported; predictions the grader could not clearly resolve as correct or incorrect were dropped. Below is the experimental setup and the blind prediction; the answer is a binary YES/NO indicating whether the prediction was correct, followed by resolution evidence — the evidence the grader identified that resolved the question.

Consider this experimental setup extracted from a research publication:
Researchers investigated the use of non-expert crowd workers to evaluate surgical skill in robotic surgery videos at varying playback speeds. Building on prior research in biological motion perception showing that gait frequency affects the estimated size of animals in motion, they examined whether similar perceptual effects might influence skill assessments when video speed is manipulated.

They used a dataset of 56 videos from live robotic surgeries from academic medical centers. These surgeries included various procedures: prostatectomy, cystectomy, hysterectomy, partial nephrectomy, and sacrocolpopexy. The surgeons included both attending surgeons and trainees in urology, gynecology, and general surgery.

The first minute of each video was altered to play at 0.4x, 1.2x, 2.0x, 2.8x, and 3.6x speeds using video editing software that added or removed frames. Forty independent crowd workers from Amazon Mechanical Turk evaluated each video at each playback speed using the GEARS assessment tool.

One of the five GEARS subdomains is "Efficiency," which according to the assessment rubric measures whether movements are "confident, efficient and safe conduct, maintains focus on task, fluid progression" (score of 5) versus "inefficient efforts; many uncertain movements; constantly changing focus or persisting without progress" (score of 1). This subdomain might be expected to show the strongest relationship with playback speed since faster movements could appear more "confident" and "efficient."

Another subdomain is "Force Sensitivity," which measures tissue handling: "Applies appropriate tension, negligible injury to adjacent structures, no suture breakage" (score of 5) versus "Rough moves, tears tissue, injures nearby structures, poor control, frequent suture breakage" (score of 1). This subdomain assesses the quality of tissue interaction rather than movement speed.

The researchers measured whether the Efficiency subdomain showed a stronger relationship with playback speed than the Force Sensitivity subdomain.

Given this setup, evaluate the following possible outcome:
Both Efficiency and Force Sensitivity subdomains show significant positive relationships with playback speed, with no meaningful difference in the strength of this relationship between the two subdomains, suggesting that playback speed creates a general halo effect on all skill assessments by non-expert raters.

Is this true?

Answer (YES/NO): YES